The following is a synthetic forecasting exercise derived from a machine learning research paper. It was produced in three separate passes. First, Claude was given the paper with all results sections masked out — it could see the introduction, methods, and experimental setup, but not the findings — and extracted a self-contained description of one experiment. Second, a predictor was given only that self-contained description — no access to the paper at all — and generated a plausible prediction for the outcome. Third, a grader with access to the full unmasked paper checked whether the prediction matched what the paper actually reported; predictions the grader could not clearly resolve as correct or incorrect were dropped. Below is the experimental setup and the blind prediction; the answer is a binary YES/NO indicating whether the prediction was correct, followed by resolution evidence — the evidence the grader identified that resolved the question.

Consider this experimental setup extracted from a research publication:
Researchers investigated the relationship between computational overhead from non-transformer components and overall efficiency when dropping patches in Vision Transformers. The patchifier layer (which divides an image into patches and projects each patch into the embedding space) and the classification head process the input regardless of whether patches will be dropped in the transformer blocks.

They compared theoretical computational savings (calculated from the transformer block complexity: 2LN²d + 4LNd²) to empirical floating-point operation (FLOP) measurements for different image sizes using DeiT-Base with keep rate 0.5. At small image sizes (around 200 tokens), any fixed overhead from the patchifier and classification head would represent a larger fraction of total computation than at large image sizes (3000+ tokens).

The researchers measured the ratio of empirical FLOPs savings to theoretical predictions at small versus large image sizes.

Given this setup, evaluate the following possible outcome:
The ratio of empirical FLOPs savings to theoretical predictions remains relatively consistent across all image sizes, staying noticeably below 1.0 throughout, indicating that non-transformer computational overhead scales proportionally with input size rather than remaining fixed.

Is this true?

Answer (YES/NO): NO